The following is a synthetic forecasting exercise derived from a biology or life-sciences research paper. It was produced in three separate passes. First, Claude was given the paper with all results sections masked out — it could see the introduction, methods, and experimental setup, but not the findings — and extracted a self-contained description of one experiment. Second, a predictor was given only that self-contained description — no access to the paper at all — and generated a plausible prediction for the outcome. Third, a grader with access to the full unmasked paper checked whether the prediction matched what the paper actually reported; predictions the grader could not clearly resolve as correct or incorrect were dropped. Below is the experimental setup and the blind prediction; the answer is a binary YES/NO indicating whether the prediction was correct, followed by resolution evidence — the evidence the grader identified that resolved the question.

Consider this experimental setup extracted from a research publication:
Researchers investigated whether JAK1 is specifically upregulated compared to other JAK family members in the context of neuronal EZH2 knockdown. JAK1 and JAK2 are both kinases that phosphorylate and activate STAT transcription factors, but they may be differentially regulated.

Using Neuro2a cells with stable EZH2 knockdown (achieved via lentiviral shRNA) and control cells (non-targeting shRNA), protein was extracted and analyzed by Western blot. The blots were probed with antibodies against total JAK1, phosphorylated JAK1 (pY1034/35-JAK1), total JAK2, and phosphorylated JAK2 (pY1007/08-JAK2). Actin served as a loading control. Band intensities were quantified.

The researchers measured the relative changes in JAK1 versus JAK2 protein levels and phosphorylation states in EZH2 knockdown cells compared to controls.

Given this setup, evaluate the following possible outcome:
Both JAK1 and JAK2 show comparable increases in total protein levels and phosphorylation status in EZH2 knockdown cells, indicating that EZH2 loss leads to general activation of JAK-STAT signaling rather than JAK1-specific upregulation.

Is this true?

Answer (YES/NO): NO